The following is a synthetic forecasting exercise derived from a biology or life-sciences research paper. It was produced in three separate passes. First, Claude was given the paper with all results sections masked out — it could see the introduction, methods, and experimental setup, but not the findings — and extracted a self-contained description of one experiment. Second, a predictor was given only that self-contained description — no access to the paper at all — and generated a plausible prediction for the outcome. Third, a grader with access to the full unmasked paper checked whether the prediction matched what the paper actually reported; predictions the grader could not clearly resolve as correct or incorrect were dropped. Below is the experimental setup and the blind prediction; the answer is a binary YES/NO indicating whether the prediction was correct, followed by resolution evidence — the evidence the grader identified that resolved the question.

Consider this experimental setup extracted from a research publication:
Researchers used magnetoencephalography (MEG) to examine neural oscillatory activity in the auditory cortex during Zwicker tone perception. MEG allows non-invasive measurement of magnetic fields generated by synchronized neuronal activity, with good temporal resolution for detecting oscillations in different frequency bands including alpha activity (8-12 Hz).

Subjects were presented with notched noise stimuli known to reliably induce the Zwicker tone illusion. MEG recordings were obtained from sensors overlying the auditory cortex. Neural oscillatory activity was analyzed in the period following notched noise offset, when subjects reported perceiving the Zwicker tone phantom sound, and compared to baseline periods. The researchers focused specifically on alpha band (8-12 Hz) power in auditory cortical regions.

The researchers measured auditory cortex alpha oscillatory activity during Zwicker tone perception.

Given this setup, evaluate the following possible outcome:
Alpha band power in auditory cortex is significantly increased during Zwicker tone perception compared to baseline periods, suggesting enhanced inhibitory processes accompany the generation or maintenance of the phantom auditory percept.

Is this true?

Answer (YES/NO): NO